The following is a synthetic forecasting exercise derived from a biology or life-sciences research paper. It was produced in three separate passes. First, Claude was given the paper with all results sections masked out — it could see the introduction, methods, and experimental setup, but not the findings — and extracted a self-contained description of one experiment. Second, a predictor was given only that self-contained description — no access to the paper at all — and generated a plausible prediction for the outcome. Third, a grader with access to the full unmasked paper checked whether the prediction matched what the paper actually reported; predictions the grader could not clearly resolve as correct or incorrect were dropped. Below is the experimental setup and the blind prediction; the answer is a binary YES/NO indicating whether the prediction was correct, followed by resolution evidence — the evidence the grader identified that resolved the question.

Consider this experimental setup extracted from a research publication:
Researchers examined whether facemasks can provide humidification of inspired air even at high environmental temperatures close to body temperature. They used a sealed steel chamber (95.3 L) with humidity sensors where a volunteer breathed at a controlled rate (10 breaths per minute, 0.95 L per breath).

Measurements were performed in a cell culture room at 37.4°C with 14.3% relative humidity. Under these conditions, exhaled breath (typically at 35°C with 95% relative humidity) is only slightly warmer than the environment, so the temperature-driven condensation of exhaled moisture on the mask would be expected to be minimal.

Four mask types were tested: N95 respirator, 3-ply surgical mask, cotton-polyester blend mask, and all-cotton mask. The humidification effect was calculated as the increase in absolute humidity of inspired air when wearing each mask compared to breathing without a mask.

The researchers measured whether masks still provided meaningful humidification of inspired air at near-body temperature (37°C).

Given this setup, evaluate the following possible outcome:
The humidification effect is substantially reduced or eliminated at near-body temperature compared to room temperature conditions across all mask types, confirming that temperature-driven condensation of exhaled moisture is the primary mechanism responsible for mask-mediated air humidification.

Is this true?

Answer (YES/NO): NO